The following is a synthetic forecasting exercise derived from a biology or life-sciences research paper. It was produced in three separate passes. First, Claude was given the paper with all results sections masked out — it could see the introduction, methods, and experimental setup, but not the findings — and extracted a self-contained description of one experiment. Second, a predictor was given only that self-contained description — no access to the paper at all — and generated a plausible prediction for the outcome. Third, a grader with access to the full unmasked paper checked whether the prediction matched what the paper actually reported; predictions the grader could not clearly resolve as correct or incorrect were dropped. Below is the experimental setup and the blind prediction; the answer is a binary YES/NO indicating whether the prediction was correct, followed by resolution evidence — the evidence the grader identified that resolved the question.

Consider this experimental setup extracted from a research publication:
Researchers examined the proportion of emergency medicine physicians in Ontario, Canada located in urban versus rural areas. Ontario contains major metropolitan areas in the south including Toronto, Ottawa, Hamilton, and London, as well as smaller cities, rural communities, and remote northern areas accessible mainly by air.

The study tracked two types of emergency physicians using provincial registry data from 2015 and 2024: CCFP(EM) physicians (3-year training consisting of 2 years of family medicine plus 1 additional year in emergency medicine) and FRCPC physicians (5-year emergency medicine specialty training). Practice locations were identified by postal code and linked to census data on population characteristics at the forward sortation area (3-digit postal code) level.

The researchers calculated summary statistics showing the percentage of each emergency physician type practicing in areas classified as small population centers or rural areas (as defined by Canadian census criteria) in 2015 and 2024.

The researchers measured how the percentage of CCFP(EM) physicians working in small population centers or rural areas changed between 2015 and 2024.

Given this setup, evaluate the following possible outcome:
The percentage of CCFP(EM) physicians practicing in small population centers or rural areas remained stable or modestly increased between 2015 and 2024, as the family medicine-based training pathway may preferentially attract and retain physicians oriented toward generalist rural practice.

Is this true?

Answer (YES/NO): NO